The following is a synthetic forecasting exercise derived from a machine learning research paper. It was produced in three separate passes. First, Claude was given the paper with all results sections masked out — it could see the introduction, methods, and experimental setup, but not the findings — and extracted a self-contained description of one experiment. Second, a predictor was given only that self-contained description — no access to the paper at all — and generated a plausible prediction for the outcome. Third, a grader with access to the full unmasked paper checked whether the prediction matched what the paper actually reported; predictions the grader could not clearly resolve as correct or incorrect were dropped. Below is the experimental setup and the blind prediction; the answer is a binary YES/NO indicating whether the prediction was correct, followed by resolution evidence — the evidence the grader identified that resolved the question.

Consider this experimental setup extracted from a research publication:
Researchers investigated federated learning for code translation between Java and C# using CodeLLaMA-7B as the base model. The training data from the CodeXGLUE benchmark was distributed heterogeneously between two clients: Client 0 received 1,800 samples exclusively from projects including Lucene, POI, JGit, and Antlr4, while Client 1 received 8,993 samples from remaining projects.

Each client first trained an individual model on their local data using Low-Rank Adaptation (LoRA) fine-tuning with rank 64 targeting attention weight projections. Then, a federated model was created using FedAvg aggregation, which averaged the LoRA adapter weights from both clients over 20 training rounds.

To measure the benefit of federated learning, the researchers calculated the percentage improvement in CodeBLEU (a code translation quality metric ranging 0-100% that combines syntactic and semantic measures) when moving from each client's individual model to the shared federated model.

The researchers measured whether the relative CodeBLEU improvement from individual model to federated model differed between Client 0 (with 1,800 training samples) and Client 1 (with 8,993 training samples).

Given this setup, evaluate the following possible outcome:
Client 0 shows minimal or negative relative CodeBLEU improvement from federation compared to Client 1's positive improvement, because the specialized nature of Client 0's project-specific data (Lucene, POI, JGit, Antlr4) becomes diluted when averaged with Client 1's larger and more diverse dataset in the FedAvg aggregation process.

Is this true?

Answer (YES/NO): NO